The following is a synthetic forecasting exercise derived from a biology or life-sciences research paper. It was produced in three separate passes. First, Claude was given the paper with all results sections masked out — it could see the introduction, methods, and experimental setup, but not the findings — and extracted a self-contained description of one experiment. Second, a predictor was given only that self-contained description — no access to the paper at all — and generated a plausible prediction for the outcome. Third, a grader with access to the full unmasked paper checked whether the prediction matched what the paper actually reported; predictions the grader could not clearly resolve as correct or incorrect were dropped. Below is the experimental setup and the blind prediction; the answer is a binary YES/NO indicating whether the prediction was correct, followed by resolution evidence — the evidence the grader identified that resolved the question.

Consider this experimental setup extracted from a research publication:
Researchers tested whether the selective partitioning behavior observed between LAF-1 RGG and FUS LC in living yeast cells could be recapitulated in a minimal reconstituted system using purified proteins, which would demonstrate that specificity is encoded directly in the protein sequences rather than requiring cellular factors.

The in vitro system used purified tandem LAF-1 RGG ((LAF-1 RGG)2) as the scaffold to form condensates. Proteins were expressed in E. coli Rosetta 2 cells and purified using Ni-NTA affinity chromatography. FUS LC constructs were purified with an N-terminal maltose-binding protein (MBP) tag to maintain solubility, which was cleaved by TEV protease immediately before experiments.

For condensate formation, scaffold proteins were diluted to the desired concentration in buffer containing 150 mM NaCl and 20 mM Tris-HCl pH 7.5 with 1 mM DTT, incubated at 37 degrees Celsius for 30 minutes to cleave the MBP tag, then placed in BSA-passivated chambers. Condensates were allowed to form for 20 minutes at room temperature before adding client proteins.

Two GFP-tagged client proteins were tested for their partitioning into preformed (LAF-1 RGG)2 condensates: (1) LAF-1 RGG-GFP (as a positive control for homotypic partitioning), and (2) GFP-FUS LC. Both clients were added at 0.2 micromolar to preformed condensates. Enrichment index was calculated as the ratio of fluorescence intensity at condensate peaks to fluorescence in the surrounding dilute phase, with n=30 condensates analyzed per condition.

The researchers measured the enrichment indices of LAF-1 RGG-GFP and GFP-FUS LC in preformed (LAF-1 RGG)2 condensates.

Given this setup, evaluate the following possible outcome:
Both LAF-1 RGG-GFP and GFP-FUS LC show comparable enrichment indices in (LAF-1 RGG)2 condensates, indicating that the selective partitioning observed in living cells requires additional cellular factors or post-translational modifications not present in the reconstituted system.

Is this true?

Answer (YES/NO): NO